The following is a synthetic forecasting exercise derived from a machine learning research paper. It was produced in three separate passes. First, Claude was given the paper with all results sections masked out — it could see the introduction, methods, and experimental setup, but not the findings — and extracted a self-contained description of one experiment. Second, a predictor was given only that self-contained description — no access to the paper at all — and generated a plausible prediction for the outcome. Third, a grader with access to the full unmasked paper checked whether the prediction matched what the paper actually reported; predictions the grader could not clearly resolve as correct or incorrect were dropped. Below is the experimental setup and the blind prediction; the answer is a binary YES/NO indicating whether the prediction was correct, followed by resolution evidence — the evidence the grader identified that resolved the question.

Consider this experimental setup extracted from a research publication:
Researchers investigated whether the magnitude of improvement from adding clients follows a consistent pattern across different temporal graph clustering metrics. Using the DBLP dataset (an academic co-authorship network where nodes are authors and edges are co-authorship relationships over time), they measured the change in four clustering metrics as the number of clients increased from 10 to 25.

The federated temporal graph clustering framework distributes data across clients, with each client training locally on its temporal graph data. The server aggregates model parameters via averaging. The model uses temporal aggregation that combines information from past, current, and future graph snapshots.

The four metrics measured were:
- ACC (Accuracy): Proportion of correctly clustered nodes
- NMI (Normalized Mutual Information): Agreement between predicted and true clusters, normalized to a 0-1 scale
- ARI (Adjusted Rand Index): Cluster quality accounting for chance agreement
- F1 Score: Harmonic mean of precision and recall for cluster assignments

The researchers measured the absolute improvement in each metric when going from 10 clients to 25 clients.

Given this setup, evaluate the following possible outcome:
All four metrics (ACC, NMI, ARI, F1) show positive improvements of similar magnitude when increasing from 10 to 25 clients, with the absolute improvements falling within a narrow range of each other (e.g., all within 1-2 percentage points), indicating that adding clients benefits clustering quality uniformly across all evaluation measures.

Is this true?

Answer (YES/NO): YES